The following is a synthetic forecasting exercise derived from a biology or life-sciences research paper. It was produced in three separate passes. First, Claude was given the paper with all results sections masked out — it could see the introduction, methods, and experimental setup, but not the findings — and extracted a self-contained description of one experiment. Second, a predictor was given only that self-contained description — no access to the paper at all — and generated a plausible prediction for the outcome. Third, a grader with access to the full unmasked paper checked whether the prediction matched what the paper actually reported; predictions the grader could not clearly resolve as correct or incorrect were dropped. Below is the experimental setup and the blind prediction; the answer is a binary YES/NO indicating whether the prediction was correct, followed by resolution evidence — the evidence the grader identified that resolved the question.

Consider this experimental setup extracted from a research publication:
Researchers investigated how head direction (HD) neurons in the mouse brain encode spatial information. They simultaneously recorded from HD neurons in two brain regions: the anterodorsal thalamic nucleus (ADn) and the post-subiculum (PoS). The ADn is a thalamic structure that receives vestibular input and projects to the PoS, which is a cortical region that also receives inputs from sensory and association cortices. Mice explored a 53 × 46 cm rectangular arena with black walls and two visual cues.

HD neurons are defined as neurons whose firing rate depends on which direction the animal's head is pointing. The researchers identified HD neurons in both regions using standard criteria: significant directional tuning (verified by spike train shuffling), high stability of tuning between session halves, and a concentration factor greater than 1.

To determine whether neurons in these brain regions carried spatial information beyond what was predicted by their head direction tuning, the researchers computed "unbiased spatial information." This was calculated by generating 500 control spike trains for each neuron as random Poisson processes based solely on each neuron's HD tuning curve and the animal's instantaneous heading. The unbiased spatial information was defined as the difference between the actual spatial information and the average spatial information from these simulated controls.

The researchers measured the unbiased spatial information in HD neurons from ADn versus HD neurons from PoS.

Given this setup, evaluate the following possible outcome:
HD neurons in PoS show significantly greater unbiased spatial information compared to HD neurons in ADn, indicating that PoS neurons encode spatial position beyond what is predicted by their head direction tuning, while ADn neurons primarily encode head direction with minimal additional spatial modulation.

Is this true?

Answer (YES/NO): YES